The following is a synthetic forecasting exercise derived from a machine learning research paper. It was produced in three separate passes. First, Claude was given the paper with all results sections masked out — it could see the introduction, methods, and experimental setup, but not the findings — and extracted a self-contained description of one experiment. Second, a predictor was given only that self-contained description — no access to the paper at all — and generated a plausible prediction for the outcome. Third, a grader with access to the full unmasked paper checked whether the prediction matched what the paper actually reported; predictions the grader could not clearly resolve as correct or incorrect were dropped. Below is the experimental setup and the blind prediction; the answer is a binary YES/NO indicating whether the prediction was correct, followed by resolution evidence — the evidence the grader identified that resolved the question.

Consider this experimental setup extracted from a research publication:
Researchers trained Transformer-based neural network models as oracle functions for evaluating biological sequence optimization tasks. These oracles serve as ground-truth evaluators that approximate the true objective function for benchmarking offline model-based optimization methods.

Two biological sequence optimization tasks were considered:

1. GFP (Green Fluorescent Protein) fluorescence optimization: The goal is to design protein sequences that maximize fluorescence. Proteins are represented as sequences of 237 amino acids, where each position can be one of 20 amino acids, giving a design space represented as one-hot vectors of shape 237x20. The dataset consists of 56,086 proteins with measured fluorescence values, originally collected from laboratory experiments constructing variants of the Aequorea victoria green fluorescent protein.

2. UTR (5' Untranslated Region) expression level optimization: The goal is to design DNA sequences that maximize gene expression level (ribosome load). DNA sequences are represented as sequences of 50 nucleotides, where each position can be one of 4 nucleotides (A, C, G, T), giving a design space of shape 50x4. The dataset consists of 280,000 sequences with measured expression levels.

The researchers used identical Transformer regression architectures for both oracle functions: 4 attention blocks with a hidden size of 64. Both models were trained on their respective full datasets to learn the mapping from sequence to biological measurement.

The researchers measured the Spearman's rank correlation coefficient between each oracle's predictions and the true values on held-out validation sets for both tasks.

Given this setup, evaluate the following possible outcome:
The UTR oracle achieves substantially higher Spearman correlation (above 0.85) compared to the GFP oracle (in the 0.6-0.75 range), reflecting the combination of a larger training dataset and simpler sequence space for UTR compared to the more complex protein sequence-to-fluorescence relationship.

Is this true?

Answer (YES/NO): NO